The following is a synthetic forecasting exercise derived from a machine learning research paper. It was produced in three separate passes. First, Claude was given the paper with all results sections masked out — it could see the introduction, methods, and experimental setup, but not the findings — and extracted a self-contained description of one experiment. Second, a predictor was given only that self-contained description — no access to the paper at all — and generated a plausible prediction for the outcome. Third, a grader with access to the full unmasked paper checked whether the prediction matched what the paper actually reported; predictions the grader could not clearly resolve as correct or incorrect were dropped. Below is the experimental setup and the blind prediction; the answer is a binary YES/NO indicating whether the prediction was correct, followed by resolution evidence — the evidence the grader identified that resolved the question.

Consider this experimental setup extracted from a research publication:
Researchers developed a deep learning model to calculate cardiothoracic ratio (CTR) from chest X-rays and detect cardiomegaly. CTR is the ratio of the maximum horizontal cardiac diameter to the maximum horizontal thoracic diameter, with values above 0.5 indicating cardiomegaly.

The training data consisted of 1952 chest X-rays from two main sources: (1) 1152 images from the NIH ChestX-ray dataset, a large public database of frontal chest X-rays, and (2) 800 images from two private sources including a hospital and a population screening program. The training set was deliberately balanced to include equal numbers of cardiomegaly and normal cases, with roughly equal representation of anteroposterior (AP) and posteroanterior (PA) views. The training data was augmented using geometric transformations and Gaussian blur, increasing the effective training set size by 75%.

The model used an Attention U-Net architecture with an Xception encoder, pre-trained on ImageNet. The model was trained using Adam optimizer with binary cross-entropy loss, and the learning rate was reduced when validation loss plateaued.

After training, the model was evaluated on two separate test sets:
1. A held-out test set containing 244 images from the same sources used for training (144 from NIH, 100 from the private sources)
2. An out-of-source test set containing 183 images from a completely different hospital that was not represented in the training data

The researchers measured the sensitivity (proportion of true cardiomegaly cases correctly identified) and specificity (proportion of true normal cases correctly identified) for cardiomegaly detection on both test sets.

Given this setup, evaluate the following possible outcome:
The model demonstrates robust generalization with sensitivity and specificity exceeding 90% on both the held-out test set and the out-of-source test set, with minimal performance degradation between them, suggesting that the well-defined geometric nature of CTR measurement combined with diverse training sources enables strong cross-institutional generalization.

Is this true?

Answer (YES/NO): NO